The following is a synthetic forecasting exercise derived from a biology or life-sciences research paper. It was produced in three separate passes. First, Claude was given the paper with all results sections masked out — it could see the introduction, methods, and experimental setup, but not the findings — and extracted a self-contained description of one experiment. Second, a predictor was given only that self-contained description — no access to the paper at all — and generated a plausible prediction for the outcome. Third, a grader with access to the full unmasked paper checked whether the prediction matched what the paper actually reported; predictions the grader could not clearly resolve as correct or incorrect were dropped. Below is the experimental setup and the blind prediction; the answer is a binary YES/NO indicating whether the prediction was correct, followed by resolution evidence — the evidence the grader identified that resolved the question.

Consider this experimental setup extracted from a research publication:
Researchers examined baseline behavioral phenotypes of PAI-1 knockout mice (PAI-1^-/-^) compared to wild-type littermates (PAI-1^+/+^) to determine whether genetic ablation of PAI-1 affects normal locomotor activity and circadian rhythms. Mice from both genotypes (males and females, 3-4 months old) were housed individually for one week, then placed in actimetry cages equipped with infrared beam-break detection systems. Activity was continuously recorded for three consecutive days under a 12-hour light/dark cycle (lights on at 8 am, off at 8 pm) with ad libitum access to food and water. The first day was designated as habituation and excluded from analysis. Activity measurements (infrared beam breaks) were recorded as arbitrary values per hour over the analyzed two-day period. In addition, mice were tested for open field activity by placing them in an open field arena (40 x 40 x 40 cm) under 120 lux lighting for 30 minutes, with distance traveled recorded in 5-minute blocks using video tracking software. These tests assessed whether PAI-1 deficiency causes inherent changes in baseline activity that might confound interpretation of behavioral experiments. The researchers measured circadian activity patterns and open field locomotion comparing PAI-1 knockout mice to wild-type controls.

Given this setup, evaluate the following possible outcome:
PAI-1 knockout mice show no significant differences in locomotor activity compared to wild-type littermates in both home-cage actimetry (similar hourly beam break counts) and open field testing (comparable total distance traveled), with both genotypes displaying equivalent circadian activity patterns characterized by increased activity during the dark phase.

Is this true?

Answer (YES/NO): YES